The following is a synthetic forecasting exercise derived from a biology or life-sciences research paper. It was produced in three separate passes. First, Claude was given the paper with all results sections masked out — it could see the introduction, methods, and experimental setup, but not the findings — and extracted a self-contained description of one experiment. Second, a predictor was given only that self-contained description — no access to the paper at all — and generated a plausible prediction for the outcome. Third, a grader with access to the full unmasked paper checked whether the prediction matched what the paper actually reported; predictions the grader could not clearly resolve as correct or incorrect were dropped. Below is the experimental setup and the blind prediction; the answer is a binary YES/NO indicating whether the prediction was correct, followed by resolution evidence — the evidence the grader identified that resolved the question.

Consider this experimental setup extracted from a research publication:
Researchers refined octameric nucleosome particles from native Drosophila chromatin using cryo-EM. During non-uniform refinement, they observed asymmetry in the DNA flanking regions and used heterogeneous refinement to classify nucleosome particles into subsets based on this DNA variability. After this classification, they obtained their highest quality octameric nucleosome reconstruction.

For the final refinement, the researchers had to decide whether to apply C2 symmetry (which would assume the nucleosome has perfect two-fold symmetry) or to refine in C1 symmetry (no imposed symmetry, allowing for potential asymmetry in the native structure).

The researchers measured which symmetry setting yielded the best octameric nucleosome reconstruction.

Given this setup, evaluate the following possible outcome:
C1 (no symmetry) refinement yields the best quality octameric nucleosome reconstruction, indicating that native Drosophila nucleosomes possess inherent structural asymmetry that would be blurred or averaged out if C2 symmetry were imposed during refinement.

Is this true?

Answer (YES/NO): YES